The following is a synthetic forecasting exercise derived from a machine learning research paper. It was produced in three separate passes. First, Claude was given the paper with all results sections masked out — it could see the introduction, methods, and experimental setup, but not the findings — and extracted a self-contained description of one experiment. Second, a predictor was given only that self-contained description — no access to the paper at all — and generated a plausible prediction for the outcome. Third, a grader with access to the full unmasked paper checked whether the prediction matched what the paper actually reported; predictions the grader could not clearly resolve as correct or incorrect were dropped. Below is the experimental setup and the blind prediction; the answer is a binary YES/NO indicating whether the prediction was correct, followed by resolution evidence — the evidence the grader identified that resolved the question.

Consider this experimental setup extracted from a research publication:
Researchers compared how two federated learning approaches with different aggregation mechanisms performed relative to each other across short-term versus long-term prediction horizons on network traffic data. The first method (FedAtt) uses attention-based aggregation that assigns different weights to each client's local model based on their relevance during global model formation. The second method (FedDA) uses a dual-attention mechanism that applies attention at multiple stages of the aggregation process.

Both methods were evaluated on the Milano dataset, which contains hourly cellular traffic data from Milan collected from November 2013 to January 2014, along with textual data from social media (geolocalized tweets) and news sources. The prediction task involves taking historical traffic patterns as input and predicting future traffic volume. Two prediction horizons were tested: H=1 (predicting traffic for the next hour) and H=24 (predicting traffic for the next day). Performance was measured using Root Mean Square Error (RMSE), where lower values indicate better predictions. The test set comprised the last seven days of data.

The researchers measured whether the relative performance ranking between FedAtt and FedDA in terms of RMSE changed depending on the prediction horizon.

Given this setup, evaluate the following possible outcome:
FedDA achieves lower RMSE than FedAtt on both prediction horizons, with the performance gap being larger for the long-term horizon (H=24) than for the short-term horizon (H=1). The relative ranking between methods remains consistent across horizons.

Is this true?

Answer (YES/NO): NO